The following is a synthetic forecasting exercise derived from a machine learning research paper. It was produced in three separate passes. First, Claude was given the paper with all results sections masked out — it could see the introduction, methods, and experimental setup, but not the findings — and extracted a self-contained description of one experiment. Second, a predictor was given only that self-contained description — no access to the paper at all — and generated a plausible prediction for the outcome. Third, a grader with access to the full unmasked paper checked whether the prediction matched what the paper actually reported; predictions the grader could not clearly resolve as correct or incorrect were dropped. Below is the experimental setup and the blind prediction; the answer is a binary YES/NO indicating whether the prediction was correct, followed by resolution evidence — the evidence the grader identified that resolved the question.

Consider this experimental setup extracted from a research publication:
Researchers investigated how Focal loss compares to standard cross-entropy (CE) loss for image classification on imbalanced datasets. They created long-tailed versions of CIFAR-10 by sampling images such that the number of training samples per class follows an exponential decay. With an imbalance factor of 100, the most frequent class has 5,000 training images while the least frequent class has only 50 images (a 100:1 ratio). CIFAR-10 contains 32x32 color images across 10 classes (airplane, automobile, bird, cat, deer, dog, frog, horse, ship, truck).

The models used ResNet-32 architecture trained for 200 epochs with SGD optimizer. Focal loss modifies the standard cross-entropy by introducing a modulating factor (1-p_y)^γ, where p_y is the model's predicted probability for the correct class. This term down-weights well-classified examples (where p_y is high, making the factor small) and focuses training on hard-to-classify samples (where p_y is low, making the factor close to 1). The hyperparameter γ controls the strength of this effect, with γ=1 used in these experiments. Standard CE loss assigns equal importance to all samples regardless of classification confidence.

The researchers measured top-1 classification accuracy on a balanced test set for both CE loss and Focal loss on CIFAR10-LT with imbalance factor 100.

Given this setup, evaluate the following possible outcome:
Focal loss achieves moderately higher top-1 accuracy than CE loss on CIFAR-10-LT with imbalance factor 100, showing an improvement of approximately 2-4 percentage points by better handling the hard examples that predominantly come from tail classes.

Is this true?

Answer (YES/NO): NO